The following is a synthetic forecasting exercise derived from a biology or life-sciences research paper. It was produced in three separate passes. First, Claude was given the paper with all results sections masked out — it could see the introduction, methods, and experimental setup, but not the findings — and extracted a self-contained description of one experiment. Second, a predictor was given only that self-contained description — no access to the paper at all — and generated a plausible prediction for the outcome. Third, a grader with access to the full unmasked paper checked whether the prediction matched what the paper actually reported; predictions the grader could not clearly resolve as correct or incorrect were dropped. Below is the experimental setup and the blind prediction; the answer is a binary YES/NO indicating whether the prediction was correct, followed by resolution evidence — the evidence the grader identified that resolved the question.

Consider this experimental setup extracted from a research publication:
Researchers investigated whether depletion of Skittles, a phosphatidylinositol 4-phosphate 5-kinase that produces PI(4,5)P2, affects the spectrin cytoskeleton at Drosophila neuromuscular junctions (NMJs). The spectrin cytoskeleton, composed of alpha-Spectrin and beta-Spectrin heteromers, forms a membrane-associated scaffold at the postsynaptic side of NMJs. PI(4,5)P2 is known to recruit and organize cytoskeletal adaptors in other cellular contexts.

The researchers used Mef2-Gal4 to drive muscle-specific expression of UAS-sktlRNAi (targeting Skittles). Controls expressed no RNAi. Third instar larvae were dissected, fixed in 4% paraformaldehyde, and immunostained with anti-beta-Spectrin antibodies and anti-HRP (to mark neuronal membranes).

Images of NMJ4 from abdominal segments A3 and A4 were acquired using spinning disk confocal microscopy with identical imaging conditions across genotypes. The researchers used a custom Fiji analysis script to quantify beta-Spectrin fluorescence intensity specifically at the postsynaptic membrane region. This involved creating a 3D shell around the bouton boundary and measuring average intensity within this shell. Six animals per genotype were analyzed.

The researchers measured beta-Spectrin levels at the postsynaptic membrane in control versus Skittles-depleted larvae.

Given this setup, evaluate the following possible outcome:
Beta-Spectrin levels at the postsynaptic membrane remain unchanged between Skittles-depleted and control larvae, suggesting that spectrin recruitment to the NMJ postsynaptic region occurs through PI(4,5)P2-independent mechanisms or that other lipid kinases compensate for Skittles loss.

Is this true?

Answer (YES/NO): NO